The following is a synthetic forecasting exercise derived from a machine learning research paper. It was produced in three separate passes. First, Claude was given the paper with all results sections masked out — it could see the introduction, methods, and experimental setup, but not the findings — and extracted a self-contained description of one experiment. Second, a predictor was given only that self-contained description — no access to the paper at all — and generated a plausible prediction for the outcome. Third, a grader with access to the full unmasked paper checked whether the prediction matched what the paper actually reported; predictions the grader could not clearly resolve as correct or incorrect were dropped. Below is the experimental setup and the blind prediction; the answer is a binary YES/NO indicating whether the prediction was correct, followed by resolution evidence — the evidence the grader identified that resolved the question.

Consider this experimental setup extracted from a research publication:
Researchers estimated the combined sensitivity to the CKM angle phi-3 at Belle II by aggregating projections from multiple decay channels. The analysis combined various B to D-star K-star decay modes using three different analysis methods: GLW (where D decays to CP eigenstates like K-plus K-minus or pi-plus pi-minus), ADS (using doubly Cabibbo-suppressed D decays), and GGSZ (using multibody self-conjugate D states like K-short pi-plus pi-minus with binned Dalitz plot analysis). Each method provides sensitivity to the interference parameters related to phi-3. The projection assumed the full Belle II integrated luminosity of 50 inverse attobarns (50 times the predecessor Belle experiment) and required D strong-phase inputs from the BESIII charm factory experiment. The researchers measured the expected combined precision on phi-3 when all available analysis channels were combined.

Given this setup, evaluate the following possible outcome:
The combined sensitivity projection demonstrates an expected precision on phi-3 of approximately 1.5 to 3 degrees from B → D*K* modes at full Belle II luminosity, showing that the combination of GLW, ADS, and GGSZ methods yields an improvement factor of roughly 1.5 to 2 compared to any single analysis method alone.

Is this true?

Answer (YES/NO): YES